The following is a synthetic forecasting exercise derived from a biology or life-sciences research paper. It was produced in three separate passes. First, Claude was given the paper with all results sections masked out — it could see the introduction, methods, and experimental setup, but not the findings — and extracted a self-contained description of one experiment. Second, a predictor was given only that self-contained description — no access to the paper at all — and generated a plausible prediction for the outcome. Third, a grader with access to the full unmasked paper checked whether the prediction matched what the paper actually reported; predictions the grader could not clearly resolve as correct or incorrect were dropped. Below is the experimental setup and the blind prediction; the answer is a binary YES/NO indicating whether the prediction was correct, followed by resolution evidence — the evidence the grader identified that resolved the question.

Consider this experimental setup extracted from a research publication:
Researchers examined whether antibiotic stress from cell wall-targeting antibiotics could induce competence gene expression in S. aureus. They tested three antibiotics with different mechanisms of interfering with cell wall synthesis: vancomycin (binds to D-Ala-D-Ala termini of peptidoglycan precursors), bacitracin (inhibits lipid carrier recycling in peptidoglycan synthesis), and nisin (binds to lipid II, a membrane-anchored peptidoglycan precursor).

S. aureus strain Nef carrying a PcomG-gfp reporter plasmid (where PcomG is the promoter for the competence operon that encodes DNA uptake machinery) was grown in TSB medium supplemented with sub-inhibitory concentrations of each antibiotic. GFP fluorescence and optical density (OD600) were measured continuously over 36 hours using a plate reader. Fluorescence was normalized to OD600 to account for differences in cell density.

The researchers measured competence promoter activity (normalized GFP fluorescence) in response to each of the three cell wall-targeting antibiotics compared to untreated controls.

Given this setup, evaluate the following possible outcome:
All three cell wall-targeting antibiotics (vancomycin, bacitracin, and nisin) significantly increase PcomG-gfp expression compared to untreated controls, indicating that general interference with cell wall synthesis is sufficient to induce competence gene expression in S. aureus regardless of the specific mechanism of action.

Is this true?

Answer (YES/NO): NO